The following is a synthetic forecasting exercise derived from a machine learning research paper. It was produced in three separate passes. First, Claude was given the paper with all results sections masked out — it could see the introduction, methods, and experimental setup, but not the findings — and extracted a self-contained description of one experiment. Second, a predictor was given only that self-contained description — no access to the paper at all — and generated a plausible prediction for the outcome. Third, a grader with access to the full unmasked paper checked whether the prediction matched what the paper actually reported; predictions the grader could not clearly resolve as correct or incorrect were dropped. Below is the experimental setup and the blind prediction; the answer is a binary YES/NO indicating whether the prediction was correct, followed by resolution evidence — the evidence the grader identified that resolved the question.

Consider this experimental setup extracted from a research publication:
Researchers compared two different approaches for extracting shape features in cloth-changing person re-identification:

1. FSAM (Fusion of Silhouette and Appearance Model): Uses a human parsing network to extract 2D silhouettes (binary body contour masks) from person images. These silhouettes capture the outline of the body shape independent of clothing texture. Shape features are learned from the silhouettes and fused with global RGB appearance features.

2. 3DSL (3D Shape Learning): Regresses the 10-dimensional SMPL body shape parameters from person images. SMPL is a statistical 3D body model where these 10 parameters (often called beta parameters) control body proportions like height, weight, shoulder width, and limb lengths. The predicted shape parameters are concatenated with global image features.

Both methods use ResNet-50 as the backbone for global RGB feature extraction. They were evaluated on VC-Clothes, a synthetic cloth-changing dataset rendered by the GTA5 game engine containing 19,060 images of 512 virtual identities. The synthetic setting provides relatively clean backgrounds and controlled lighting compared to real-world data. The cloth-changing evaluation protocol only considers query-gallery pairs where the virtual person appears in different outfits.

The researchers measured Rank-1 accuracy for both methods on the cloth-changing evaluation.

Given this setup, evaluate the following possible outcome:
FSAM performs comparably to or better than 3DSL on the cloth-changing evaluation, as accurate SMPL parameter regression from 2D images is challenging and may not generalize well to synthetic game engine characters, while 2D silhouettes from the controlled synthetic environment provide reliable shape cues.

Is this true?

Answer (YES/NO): NO